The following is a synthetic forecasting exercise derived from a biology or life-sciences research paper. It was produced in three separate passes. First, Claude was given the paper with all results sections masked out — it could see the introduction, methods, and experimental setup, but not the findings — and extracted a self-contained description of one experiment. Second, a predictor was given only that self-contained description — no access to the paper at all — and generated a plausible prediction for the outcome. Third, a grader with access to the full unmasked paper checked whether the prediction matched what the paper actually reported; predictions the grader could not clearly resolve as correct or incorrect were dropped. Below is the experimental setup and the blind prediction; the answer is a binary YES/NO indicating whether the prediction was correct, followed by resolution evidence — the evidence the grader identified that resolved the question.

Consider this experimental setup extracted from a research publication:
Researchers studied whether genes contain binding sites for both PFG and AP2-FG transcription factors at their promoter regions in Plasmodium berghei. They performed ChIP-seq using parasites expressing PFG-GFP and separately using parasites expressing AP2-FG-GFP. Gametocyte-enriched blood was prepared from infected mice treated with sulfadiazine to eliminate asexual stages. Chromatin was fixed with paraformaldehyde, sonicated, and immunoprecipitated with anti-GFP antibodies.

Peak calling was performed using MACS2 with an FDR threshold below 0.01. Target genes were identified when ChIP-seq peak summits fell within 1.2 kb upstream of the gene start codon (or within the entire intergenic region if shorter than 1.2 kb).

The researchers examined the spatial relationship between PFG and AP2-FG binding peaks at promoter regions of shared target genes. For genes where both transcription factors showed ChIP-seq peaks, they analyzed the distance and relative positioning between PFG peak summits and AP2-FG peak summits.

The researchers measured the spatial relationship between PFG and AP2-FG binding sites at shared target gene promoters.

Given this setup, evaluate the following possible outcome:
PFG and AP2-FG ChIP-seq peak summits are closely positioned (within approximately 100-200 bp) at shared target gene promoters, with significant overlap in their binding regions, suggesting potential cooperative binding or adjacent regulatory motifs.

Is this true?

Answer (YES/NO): NO